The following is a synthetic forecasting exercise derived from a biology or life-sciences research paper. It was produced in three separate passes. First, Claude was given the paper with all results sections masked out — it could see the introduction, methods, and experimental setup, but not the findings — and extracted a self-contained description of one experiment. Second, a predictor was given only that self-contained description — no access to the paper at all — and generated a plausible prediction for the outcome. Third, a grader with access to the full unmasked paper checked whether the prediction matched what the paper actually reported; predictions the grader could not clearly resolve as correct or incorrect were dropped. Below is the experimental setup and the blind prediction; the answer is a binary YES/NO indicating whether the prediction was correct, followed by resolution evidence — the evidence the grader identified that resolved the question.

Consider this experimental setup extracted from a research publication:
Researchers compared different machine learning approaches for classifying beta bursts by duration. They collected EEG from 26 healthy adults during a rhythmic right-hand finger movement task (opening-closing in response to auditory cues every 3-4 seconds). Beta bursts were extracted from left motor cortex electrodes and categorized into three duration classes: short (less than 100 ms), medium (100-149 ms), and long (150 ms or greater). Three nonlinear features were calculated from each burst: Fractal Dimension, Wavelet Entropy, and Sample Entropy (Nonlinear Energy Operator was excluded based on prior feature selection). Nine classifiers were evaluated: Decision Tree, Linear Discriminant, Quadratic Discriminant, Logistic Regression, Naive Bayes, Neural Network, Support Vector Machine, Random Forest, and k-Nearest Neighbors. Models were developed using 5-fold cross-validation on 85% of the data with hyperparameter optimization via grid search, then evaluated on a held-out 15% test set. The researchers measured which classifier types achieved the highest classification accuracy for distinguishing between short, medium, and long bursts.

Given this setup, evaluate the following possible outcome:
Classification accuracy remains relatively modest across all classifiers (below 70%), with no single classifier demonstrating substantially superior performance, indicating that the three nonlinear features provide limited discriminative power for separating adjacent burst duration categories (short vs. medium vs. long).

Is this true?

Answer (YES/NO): NO